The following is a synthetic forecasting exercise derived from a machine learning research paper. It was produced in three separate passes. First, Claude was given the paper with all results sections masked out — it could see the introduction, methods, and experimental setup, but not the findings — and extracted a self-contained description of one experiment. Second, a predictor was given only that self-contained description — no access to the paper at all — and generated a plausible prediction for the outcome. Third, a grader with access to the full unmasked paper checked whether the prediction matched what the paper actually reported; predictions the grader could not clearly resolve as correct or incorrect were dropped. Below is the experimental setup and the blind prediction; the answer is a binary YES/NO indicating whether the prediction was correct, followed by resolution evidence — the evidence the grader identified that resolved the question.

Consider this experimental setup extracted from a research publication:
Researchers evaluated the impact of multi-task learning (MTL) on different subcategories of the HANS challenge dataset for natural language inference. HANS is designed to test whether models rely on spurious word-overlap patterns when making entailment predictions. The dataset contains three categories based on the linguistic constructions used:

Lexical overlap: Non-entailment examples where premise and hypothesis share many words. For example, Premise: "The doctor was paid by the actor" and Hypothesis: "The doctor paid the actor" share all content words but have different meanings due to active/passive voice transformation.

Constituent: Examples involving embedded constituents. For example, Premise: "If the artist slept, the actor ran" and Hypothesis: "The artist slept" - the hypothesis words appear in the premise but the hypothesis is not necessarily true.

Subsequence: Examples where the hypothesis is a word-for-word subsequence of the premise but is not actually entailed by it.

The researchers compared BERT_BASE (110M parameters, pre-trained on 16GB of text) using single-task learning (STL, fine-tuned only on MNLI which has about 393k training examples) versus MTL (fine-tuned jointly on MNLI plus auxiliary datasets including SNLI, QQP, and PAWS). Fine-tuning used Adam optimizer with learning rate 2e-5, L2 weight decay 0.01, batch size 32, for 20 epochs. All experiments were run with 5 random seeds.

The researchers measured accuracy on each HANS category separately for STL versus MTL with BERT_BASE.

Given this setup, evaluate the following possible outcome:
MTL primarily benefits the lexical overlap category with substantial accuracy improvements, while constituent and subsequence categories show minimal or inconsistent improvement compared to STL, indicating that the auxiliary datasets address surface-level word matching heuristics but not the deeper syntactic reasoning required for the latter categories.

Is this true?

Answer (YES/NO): YES